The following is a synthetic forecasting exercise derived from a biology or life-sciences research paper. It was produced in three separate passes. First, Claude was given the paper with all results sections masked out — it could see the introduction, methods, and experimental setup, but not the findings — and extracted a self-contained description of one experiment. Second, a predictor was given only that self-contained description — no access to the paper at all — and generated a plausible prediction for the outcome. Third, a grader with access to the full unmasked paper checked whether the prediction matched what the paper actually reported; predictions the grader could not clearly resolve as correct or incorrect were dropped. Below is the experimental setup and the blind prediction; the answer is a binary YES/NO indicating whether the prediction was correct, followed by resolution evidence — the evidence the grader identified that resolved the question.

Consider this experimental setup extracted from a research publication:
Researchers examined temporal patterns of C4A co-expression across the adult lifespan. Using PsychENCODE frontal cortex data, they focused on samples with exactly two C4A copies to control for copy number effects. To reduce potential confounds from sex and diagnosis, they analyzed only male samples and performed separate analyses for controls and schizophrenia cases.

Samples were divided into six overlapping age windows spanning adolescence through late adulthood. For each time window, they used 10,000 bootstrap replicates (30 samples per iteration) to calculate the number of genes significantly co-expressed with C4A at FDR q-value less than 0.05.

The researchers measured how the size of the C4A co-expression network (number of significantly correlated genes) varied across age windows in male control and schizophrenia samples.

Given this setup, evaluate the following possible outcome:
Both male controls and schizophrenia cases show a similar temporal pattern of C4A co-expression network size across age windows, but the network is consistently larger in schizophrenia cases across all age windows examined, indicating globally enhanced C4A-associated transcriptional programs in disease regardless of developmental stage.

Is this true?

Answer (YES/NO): NO